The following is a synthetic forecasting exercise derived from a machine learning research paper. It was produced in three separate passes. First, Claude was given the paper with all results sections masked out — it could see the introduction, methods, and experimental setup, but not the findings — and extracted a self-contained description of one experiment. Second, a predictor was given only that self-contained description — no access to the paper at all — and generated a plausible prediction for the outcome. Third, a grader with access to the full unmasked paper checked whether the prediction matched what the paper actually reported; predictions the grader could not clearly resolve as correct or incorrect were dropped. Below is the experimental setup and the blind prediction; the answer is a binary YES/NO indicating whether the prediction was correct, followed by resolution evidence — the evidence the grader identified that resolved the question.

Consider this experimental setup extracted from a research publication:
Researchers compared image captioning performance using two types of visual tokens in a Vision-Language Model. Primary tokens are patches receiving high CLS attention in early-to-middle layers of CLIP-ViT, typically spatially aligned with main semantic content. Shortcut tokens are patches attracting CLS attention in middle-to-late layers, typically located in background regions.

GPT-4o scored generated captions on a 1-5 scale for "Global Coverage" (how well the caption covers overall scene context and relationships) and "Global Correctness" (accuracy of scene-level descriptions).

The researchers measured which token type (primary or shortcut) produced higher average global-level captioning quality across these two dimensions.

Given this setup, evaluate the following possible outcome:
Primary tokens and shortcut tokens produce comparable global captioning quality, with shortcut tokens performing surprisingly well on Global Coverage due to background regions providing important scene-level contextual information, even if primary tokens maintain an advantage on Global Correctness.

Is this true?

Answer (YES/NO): NO